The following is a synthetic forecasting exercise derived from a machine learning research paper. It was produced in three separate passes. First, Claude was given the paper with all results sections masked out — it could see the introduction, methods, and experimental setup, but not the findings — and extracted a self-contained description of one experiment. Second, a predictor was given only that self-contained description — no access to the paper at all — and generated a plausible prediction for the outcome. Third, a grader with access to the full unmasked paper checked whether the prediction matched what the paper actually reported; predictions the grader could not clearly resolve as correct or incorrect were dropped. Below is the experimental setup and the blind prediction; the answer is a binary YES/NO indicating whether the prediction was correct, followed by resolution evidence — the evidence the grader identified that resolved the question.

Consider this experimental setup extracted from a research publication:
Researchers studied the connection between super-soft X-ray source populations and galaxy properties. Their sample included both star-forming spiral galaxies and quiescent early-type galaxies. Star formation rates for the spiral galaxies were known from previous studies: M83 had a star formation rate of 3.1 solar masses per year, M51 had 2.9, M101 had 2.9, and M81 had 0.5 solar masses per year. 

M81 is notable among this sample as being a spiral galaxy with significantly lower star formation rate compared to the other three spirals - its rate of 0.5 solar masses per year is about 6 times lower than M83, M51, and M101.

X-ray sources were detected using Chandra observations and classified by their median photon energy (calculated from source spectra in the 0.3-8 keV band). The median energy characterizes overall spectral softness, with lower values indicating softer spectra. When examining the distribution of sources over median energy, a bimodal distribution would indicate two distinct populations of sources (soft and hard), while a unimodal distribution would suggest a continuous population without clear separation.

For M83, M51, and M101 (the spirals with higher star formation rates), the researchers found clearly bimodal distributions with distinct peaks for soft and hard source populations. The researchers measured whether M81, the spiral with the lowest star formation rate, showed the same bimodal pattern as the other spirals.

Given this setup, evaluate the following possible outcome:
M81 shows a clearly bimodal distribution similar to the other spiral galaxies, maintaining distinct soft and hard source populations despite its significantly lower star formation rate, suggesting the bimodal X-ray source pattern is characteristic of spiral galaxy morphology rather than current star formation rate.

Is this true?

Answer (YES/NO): NO